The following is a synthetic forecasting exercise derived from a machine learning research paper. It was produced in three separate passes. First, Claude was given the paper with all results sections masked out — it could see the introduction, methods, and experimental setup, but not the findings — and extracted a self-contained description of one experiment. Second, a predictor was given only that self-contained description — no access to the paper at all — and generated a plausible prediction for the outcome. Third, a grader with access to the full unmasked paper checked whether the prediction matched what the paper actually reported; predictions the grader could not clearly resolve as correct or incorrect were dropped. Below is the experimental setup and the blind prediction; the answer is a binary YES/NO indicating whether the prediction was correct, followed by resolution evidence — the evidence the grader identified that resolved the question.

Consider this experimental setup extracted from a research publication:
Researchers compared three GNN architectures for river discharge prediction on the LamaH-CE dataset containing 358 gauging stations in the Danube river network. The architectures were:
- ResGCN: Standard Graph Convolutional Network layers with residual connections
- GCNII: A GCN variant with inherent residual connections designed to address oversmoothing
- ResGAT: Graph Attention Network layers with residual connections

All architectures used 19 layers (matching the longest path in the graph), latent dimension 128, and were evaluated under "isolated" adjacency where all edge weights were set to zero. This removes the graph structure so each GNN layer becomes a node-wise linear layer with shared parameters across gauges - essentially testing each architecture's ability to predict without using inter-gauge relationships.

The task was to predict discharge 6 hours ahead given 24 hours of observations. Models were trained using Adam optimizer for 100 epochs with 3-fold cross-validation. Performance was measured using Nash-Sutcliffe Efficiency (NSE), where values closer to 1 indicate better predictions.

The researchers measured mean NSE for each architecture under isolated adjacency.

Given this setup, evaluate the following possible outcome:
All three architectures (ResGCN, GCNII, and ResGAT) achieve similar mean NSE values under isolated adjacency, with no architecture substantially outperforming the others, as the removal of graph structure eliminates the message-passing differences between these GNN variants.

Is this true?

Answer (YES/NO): YES